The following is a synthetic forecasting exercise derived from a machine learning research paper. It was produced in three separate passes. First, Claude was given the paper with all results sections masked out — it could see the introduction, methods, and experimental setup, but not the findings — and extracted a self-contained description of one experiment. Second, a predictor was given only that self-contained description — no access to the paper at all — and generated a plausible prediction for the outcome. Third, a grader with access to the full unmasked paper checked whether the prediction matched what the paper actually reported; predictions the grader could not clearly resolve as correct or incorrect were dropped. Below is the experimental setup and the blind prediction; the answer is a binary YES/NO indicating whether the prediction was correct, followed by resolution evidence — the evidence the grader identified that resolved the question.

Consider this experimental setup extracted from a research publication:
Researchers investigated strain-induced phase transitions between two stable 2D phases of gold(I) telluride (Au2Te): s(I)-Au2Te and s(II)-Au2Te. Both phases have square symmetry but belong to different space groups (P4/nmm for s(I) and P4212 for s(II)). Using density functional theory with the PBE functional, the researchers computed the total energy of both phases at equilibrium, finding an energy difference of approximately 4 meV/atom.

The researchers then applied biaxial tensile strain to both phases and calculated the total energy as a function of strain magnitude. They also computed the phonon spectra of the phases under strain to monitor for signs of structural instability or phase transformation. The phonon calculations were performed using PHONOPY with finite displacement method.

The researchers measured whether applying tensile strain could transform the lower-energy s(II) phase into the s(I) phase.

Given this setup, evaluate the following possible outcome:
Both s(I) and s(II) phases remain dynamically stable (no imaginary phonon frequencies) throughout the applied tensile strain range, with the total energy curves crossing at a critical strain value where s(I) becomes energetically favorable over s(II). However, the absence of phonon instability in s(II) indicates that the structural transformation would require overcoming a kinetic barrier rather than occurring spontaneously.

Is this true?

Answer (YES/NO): NO